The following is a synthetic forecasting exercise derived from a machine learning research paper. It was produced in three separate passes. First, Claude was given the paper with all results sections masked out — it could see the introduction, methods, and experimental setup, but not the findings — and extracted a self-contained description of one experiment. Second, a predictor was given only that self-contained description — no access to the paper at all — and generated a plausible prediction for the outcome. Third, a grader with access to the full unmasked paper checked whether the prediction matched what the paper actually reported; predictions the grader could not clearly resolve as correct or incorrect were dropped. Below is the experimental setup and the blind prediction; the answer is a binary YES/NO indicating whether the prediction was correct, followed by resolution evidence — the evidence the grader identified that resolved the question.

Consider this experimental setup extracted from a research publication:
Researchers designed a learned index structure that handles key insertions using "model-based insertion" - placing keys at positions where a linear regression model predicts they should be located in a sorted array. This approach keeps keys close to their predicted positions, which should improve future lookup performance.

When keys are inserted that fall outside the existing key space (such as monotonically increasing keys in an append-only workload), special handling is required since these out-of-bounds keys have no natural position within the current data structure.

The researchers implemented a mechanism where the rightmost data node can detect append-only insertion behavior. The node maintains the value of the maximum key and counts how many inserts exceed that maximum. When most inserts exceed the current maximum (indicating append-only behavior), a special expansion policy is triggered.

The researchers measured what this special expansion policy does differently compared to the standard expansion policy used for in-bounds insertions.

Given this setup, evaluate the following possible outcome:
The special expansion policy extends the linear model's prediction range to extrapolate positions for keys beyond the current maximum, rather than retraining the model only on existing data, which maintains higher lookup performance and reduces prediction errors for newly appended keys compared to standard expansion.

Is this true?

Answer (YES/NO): NO